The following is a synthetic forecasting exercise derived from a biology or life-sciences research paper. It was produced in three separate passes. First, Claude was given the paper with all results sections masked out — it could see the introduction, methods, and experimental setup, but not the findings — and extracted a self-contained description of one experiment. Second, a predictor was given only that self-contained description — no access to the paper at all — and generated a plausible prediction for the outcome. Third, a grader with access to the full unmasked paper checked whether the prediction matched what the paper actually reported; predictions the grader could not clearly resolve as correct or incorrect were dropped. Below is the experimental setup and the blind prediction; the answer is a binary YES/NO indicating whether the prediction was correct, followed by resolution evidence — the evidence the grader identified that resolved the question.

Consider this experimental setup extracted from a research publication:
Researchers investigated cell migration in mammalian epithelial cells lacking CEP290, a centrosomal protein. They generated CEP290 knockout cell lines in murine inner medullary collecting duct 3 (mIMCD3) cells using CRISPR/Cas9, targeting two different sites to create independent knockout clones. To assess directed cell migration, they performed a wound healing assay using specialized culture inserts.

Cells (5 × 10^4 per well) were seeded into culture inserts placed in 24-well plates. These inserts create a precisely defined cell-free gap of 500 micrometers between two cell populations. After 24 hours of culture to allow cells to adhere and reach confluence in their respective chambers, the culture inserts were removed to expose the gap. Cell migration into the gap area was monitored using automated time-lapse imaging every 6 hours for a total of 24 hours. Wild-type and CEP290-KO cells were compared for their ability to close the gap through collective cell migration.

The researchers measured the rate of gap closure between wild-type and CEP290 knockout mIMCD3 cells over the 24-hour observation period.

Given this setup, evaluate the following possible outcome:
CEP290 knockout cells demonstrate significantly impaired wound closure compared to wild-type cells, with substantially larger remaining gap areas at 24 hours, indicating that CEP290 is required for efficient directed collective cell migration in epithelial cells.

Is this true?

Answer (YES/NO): YES